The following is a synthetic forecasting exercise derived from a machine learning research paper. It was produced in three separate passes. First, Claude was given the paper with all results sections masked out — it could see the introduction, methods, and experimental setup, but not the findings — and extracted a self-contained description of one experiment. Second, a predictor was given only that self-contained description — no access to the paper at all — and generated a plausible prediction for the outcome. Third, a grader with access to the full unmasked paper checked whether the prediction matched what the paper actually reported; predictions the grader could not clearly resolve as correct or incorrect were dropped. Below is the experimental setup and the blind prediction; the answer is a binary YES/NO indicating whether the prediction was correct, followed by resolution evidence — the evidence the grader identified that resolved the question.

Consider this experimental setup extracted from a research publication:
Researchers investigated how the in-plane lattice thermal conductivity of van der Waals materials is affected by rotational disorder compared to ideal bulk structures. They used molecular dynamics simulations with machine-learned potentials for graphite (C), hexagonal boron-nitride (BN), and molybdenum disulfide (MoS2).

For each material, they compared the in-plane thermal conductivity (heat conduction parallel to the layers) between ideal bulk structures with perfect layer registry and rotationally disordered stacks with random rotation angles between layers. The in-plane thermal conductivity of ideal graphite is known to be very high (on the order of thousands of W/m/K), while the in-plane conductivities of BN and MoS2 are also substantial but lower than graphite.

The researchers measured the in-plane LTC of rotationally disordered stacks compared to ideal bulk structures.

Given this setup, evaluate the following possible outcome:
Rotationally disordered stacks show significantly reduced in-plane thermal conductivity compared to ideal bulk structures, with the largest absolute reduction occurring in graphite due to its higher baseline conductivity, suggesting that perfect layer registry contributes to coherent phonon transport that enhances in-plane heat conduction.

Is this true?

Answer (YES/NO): NO